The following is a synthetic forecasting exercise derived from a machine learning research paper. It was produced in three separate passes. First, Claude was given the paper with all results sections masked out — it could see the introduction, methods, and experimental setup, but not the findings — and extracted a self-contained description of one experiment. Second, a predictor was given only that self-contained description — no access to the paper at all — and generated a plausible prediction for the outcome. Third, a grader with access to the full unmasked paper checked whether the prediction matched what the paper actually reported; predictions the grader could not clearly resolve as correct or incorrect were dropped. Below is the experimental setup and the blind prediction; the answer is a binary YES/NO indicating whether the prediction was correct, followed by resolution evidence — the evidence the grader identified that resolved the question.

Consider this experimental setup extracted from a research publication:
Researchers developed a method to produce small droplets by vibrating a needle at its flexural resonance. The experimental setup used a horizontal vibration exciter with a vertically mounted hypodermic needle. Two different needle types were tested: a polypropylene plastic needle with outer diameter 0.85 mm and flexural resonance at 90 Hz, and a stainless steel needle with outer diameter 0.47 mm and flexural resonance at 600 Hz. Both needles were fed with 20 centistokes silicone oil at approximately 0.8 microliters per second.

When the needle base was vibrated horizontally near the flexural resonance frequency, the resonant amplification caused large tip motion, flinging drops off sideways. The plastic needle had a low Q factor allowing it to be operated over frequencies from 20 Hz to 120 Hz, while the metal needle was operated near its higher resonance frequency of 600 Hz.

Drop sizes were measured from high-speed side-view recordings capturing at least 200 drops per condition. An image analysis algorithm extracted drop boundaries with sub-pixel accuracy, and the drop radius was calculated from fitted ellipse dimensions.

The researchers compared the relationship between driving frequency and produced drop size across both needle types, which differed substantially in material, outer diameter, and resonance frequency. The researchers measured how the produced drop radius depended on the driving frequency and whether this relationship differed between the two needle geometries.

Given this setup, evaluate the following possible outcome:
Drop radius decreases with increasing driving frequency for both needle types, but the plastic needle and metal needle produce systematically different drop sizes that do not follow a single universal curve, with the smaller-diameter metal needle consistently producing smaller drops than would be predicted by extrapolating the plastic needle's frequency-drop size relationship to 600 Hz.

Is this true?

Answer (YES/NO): NO